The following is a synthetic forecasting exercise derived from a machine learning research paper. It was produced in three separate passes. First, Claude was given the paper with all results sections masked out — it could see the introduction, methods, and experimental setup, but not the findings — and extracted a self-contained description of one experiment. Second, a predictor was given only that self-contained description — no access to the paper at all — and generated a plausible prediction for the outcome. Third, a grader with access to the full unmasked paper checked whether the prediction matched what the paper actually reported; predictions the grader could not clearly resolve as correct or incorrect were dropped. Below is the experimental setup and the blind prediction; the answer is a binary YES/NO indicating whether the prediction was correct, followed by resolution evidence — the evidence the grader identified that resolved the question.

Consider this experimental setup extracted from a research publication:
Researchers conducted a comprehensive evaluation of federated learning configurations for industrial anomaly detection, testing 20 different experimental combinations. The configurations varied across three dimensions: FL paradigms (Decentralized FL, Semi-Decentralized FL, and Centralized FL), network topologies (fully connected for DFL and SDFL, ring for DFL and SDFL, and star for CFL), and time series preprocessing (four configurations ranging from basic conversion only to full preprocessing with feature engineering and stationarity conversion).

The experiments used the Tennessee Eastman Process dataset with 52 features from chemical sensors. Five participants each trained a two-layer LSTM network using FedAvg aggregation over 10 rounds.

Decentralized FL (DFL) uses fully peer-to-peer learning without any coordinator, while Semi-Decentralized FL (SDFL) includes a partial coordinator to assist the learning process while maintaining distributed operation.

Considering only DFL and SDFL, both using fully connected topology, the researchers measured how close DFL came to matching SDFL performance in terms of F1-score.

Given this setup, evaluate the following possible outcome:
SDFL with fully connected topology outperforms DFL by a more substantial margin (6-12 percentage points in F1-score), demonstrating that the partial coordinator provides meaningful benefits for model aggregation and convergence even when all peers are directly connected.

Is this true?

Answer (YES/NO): NO